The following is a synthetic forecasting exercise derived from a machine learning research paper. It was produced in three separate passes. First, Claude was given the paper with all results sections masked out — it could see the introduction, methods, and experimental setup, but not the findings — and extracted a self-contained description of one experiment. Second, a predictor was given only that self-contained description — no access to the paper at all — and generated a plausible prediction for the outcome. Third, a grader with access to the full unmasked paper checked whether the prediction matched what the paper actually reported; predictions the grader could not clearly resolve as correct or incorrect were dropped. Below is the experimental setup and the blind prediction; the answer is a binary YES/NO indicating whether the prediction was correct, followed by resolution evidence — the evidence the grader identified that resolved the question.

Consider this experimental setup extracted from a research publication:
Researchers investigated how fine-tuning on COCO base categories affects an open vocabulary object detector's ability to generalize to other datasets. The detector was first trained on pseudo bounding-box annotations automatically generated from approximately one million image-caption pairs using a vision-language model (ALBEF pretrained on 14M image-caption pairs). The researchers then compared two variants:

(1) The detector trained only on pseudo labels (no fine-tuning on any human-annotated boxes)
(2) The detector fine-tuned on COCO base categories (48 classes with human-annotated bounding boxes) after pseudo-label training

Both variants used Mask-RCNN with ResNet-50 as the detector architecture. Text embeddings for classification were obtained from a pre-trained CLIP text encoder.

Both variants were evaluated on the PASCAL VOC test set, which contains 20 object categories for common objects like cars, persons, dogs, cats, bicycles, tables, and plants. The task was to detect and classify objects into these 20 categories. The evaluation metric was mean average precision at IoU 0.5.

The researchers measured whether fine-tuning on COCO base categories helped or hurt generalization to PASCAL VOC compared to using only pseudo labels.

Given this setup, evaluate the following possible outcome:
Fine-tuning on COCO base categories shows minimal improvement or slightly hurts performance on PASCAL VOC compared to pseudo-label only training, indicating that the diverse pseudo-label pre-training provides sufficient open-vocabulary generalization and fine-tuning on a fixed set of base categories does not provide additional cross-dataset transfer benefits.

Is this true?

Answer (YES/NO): NO